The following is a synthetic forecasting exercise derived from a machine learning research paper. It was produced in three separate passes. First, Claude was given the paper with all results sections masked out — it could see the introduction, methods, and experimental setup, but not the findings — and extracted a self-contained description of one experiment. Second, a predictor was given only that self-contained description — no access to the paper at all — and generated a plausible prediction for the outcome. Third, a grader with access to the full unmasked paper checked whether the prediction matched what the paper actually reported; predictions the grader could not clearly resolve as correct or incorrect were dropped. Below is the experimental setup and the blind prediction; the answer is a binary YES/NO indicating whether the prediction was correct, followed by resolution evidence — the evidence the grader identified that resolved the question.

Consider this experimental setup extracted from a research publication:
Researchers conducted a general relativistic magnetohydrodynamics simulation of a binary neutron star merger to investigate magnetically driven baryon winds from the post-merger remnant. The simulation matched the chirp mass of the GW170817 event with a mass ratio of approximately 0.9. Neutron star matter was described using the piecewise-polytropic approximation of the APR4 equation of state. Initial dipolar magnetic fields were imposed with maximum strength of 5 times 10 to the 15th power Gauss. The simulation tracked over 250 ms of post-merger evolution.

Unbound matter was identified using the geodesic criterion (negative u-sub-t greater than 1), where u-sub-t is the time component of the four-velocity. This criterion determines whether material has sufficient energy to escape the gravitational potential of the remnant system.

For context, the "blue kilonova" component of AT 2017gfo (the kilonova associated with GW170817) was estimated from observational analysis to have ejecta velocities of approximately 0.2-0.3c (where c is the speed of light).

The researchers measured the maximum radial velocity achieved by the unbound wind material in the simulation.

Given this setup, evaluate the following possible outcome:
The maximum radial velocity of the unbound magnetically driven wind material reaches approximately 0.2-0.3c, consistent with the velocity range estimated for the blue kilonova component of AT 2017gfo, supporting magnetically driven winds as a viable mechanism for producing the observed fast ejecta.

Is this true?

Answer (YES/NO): NO